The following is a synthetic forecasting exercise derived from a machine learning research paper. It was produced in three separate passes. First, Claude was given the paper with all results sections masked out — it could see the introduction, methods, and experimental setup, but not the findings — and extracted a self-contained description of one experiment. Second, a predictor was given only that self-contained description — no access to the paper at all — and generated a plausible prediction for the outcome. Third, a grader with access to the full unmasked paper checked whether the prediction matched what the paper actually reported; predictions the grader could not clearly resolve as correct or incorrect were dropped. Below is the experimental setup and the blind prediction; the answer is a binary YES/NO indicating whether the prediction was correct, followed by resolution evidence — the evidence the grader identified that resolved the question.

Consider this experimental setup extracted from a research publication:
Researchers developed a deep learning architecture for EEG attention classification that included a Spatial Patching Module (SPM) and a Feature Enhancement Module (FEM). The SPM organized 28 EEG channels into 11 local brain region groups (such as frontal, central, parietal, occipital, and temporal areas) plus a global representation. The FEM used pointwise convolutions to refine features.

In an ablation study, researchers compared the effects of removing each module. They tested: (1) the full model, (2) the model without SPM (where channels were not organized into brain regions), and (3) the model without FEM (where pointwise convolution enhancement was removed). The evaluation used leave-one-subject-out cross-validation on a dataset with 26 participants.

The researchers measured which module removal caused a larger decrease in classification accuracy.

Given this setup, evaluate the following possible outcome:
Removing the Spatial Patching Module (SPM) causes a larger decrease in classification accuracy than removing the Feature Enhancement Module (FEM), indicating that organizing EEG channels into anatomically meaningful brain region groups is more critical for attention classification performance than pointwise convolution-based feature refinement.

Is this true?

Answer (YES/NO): YES